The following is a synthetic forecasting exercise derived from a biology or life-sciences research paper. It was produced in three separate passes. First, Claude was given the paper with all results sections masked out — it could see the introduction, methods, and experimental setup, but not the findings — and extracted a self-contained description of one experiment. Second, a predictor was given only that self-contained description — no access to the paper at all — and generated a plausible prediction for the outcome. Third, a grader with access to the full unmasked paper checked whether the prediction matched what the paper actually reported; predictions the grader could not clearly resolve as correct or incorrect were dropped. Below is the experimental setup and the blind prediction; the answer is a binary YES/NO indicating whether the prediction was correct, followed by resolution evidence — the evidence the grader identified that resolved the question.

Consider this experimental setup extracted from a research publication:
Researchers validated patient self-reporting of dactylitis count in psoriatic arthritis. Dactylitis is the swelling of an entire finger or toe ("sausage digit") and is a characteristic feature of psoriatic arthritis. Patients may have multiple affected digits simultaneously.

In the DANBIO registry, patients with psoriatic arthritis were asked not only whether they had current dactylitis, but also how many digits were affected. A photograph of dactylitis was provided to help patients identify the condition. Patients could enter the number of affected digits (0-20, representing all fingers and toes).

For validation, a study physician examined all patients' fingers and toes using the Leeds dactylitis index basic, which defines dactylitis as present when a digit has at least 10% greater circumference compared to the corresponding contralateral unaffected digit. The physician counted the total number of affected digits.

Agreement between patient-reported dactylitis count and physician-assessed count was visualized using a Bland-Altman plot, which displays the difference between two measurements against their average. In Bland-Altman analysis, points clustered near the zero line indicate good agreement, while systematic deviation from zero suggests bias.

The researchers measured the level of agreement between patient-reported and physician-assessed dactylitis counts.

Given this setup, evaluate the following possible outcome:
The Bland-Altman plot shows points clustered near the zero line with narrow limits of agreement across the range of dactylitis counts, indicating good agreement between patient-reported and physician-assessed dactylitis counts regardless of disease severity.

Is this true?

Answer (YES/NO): NO